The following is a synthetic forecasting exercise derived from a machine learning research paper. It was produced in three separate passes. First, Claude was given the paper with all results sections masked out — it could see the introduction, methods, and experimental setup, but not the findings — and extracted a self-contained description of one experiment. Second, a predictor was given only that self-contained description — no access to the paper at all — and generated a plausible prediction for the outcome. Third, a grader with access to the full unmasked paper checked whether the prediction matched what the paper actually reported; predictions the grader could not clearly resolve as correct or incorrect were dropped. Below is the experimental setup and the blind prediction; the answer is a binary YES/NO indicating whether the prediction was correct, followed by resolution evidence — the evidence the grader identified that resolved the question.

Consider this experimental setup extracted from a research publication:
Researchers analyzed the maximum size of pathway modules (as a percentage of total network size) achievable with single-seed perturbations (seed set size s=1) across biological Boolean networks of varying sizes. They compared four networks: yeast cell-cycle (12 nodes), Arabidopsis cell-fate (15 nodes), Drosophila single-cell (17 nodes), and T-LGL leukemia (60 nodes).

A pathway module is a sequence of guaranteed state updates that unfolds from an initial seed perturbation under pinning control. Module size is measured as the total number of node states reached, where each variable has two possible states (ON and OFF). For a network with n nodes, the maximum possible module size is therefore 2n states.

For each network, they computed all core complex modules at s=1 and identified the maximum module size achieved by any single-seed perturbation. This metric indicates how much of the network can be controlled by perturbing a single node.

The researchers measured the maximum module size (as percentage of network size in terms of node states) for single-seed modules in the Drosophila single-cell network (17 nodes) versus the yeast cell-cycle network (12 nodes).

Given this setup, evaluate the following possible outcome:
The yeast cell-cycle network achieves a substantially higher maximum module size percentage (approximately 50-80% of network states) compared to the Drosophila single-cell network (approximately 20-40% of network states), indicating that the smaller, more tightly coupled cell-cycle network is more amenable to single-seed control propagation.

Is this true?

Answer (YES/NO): NO